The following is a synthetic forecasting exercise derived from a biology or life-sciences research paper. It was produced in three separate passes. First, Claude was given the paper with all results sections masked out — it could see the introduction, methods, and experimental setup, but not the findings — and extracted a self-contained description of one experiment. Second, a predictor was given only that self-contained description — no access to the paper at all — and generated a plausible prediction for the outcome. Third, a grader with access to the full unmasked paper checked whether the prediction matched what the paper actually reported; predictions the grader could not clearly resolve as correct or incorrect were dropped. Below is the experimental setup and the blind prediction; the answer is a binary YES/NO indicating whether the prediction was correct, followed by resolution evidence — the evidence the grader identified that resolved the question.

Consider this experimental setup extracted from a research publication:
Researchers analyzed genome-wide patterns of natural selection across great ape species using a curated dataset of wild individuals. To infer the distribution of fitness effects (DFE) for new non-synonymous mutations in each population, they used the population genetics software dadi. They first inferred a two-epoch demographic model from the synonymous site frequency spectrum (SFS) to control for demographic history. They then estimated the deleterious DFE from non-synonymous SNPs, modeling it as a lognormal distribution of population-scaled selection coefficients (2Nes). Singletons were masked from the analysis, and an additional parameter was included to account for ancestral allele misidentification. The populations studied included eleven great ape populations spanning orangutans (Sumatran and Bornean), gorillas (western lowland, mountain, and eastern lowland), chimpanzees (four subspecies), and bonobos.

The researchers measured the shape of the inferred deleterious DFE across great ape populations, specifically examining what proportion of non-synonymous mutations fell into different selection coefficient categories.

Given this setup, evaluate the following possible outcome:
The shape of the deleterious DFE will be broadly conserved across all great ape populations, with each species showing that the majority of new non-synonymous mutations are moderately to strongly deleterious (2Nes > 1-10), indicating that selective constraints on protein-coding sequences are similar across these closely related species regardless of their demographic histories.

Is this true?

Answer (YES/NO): NO